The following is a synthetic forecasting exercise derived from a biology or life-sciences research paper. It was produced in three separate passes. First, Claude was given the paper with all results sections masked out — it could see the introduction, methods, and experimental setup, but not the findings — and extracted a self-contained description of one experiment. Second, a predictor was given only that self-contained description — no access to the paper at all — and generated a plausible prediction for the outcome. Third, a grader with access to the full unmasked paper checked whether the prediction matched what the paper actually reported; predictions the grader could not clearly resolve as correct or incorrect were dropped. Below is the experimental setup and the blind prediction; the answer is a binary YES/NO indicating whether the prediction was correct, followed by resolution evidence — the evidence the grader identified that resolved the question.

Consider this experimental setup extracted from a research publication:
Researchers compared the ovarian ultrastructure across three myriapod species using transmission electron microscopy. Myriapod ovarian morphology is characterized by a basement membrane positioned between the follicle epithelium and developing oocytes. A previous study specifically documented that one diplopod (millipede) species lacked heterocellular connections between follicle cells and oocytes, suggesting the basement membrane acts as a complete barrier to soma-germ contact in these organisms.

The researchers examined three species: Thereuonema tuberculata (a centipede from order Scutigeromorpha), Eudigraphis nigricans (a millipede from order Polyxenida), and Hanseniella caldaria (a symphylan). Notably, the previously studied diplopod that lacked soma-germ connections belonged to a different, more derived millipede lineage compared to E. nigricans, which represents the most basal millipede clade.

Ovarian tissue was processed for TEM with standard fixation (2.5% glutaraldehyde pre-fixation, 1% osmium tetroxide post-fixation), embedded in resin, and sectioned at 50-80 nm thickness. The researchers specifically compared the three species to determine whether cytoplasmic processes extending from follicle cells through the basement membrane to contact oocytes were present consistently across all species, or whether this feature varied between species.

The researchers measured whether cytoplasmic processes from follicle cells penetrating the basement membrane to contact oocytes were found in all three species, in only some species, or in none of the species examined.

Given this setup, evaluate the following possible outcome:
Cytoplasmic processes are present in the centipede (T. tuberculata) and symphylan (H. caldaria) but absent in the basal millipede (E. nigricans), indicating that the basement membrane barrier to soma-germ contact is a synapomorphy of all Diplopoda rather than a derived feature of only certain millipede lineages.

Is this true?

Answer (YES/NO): NO